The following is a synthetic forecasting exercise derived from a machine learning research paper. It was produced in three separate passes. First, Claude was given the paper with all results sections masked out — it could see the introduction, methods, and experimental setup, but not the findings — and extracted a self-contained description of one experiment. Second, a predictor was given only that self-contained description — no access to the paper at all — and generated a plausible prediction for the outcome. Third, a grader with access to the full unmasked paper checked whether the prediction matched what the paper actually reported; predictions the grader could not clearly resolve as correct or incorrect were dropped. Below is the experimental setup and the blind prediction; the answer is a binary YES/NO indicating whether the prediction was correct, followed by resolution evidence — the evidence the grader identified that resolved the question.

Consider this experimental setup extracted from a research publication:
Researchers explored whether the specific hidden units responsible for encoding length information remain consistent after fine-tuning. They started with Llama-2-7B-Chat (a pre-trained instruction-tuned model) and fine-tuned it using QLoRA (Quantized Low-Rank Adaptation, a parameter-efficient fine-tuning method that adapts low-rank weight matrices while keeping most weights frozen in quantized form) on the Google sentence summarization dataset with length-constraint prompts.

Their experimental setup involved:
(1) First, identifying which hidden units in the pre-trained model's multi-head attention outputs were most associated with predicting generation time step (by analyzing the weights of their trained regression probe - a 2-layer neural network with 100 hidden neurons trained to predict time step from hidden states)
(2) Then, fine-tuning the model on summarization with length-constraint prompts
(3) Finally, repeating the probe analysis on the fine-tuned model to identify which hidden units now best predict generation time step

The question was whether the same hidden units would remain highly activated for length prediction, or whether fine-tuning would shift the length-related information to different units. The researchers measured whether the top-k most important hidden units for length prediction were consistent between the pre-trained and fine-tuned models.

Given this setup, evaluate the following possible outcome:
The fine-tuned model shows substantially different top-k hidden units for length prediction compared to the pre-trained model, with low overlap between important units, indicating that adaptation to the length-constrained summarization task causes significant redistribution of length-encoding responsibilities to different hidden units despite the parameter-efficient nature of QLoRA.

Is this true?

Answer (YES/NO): NO